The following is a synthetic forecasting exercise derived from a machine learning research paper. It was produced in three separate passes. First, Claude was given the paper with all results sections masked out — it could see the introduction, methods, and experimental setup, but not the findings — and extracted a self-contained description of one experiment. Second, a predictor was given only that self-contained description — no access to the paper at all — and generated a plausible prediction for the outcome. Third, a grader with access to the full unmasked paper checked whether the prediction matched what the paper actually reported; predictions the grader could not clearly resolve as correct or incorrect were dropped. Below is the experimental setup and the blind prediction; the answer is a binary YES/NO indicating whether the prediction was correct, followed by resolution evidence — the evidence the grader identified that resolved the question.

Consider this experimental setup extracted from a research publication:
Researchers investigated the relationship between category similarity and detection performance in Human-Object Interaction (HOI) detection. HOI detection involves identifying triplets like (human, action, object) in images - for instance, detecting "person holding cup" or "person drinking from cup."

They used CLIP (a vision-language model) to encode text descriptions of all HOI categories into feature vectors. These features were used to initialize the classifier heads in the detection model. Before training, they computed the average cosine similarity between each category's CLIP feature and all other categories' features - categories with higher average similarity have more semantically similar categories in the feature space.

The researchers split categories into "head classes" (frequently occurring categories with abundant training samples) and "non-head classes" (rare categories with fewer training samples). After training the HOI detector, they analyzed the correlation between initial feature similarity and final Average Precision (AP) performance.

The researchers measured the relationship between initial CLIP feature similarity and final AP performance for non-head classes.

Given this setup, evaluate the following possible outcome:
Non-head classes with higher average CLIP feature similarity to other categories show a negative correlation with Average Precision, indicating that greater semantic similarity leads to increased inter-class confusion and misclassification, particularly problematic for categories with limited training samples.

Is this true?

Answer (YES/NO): YES